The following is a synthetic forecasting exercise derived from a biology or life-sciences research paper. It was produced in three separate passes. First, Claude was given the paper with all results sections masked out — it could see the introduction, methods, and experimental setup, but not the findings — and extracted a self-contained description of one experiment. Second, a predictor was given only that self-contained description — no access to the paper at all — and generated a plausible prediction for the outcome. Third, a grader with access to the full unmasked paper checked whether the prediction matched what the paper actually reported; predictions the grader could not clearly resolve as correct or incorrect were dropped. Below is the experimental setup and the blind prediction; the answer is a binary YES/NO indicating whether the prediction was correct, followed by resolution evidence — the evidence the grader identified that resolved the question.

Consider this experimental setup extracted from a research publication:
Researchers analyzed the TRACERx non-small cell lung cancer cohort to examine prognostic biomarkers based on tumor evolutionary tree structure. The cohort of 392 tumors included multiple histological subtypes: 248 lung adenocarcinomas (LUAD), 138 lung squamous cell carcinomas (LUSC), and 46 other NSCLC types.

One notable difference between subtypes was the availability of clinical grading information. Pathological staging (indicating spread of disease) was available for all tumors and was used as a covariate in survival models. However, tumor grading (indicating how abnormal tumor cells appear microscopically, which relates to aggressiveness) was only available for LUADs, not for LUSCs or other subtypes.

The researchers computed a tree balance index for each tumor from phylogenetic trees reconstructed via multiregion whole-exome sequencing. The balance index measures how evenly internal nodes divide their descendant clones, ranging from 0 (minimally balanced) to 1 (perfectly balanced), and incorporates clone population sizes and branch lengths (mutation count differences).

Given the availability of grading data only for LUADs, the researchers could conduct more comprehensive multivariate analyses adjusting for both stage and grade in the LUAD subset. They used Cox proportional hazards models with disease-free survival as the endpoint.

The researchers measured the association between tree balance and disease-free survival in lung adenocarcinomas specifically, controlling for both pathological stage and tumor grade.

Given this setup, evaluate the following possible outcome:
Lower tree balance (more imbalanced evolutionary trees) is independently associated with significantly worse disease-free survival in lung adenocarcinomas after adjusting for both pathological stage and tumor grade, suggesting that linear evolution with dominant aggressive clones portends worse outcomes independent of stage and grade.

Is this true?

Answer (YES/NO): NO